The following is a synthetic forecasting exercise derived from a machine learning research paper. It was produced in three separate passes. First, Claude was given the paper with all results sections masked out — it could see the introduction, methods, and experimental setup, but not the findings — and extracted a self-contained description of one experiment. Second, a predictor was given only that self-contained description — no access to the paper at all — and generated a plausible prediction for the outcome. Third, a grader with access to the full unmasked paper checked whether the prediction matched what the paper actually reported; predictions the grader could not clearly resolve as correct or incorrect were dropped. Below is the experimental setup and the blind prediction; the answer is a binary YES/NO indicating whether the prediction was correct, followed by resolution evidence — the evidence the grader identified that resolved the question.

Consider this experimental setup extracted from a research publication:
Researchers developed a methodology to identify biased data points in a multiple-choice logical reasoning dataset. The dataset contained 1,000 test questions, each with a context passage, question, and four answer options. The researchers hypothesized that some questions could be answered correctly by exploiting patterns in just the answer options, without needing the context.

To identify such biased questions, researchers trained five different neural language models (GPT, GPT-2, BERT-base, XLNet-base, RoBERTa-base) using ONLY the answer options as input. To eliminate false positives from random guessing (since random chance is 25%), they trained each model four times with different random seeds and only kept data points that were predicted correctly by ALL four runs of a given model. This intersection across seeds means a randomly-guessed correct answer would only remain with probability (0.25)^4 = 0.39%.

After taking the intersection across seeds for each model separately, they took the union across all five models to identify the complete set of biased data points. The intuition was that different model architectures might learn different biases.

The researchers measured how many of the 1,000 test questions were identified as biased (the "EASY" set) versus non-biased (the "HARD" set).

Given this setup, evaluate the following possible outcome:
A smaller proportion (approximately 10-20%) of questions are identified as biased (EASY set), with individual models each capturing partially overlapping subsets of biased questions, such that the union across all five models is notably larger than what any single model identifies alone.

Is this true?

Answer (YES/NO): NO